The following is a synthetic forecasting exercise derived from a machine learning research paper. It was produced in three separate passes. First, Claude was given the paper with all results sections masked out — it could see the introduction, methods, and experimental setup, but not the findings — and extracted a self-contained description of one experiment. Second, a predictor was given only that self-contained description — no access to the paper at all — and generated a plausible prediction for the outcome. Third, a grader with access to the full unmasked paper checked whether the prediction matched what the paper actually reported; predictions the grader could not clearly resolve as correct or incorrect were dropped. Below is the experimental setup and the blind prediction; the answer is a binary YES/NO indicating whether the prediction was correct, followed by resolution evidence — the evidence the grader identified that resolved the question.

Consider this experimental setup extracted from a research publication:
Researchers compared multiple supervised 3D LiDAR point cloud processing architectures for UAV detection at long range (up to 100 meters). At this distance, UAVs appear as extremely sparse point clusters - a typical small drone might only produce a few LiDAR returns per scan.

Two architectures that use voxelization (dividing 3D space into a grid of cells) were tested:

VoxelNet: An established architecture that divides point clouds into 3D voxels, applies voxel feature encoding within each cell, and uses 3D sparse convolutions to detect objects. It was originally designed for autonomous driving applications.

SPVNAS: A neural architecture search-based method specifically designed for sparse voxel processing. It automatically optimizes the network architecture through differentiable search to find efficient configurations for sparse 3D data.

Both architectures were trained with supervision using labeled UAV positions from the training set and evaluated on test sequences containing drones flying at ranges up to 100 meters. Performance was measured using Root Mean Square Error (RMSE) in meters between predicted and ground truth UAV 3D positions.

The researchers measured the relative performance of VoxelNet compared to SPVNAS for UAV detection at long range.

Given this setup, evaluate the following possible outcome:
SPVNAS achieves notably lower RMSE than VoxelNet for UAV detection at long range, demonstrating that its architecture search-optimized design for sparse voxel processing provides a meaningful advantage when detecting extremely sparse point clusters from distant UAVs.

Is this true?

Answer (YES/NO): YES